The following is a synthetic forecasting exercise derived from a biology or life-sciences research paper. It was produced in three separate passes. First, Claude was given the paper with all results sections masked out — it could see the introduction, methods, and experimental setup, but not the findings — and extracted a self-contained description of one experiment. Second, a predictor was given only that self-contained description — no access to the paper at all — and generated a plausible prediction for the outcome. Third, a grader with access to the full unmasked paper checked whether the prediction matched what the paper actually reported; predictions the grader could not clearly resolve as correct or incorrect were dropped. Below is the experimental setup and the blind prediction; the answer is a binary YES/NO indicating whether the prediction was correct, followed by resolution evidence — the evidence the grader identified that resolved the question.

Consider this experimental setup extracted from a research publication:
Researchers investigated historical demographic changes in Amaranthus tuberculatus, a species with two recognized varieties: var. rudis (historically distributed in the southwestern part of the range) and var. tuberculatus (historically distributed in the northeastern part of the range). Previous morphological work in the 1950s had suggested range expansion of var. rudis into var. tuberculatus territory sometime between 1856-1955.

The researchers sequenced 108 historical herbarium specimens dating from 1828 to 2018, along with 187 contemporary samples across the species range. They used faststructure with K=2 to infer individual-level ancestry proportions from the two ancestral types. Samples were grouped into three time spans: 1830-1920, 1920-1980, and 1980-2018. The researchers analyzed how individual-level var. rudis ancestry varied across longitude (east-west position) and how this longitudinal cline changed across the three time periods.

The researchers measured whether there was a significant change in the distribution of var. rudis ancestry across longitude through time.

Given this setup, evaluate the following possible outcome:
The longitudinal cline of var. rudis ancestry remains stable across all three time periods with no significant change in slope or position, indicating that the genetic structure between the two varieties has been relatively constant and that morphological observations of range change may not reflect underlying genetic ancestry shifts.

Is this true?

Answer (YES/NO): NO